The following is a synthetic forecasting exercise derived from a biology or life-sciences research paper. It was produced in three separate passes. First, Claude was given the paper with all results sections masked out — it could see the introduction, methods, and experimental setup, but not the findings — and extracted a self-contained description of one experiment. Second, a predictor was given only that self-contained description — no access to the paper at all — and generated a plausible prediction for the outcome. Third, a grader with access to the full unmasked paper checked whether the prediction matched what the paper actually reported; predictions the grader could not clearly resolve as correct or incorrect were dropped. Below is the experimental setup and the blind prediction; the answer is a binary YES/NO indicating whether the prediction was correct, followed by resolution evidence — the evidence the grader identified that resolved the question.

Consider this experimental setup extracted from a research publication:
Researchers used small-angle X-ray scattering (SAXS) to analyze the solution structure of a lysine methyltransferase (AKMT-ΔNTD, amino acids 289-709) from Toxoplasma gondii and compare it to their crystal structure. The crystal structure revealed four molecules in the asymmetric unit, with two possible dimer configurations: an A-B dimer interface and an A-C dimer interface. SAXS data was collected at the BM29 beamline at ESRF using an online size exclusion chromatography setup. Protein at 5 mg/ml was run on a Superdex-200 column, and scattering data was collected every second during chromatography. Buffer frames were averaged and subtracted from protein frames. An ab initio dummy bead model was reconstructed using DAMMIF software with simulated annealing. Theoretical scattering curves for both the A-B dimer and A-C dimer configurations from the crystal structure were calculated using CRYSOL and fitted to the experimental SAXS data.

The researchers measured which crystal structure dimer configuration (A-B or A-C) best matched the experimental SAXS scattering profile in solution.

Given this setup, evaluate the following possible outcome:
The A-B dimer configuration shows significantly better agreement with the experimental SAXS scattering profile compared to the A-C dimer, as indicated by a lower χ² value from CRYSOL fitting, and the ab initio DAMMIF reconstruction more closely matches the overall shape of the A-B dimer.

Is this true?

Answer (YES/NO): YES